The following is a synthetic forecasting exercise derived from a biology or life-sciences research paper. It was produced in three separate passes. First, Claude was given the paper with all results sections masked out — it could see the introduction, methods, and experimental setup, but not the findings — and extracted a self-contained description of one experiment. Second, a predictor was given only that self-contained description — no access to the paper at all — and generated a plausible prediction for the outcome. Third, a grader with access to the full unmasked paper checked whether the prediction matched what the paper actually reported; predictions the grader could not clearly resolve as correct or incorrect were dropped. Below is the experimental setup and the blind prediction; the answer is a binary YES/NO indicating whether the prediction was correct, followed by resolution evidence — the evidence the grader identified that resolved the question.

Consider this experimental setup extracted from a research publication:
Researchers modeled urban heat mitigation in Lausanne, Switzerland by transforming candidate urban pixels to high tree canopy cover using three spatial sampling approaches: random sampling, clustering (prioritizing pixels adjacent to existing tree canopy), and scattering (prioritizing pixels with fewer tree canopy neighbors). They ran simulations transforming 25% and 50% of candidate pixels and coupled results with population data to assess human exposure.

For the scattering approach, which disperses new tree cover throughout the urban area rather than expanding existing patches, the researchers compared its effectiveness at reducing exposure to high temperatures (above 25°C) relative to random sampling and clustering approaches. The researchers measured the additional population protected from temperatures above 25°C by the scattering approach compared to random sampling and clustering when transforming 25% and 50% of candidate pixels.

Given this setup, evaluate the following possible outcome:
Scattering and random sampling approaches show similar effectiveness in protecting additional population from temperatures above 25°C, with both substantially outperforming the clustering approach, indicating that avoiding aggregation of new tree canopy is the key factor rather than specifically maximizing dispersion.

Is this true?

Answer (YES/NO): NO